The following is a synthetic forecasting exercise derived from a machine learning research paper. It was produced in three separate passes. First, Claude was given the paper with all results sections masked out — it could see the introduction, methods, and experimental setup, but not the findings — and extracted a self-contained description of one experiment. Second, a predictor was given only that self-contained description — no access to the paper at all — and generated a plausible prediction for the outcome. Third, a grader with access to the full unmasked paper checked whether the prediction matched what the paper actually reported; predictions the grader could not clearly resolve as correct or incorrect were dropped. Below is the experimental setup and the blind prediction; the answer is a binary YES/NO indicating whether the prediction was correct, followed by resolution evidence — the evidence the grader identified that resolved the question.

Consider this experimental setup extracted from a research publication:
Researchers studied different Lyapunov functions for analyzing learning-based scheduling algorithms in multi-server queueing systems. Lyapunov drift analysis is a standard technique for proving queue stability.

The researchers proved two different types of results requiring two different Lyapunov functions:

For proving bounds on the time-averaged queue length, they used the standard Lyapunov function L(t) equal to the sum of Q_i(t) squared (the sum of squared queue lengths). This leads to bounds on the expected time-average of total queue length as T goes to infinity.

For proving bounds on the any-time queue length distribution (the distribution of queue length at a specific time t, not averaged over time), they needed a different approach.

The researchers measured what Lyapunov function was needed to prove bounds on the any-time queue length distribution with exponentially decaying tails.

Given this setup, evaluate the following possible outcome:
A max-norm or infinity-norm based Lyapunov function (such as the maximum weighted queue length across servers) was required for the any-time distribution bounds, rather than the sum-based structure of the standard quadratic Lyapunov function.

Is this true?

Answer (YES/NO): NO